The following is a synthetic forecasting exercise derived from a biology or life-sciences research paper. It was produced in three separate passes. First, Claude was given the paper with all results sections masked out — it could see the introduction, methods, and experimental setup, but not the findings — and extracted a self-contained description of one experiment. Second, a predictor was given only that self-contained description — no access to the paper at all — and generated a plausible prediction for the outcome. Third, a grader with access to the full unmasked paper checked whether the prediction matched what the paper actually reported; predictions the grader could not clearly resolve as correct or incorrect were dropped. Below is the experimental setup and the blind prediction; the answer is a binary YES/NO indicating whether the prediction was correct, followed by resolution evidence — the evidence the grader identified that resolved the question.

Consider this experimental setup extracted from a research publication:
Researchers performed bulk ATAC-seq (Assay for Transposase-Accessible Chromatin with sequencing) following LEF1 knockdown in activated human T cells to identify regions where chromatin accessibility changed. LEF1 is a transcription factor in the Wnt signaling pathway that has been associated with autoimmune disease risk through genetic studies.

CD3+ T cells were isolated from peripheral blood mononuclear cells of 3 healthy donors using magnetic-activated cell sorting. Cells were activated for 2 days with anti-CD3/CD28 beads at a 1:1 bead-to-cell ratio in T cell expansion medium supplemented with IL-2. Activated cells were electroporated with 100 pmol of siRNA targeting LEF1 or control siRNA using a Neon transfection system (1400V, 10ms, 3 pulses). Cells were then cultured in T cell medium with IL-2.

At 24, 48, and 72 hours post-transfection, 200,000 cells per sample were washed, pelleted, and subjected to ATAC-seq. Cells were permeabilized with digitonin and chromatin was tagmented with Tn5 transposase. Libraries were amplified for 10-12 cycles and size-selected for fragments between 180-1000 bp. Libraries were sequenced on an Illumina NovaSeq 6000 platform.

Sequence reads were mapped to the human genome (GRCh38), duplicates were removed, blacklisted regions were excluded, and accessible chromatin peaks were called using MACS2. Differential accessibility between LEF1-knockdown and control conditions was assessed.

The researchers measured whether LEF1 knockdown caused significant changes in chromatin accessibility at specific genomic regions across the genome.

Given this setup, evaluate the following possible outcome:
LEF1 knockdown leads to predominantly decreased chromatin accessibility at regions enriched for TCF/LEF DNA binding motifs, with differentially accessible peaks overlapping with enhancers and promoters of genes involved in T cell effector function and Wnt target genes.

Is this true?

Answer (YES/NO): NO